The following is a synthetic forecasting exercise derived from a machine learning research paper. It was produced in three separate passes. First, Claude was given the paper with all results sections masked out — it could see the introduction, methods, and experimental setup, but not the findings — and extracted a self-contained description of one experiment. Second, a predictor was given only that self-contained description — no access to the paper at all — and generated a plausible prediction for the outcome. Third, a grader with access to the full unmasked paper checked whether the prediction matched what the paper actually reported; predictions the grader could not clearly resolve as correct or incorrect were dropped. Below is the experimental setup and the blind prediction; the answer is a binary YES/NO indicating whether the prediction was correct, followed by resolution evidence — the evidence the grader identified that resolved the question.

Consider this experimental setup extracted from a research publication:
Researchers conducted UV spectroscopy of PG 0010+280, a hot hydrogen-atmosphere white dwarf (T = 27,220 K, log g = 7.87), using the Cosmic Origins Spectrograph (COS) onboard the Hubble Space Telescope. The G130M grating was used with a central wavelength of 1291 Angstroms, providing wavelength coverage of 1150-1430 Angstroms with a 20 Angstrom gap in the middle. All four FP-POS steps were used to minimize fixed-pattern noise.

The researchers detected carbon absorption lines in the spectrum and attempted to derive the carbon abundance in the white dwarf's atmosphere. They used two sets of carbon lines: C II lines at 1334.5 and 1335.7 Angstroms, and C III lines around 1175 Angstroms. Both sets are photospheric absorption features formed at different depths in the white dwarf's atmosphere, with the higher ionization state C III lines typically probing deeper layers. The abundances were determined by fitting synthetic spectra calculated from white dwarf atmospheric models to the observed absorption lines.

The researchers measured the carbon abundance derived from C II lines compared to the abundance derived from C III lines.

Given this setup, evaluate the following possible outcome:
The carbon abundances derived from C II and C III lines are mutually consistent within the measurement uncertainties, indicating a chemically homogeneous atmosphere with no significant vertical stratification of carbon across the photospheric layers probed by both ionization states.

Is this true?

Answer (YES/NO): NO